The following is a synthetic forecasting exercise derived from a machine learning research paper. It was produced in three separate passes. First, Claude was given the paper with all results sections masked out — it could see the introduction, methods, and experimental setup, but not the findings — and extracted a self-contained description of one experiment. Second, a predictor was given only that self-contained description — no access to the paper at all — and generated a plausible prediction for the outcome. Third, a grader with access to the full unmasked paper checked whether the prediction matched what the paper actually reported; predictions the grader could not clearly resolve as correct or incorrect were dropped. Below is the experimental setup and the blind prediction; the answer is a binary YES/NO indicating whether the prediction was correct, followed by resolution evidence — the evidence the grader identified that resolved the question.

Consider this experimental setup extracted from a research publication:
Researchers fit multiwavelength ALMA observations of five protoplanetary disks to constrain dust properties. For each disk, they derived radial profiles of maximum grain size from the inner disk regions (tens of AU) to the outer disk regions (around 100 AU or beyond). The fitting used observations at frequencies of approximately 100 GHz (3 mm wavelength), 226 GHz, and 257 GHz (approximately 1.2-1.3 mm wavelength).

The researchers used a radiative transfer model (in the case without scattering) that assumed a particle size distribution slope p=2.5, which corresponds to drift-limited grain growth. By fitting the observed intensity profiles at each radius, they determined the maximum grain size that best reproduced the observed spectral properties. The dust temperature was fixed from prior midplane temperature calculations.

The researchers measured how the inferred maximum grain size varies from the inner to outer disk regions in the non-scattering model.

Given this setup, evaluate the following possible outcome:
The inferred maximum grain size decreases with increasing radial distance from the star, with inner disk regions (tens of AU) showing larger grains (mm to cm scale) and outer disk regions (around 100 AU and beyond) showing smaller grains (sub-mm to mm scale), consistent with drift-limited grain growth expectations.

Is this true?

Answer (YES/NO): YES